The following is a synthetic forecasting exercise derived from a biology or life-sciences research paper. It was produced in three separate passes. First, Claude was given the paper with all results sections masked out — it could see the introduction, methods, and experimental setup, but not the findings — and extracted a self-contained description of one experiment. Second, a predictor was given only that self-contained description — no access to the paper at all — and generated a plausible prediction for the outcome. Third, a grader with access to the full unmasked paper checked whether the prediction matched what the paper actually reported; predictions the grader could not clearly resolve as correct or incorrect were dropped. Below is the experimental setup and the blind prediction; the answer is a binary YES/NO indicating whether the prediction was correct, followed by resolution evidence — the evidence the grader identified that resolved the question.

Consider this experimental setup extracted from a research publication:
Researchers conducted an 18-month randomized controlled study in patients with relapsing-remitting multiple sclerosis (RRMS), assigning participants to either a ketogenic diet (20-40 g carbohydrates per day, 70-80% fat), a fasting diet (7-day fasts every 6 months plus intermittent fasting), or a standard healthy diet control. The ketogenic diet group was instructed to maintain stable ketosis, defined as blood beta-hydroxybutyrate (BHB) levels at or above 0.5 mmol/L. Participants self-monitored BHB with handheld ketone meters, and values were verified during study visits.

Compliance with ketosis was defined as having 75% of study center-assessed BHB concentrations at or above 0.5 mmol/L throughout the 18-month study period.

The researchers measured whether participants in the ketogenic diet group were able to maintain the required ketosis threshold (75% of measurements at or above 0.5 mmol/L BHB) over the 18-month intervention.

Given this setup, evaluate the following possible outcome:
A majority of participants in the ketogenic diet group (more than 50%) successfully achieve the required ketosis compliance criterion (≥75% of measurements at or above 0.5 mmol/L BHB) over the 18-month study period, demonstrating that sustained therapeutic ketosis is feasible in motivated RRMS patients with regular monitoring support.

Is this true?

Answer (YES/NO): NO